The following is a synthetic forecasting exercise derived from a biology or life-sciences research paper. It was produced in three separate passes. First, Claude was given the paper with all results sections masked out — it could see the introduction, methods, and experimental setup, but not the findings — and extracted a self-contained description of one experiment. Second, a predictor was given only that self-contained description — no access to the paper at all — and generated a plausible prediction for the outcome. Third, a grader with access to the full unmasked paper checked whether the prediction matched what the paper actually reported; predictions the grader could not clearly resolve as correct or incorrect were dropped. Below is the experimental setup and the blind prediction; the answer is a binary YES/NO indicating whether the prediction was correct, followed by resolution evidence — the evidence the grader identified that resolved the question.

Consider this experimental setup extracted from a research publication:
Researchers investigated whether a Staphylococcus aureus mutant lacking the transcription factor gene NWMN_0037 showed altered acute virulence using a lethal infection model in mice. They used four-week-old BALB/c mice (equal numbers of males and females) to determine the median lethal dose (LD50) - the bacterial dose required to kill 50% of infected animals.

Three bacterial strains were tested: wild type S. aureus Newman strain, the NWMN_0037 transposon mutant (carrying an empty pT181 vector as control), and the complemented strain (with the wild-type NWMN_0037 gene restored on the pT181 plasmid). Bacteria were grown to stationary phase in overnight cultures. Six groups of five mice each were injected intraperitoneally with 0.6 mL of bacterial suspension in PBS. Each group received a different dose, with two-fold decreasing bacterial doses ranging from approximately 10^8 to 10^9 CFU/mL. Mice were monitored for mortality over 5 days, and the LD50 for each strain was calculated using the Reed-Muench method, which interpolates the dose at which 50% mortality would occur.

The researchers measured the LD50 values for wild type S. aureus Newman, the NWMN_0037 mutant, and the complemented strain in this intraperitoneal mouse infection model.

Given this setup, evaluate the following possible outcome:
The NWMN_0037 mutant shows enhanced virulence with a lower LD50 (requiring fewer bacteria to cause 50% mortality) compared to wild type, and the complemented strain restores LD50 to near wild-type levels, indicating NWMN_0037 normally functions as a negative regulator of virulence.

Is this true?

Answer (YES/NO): NO